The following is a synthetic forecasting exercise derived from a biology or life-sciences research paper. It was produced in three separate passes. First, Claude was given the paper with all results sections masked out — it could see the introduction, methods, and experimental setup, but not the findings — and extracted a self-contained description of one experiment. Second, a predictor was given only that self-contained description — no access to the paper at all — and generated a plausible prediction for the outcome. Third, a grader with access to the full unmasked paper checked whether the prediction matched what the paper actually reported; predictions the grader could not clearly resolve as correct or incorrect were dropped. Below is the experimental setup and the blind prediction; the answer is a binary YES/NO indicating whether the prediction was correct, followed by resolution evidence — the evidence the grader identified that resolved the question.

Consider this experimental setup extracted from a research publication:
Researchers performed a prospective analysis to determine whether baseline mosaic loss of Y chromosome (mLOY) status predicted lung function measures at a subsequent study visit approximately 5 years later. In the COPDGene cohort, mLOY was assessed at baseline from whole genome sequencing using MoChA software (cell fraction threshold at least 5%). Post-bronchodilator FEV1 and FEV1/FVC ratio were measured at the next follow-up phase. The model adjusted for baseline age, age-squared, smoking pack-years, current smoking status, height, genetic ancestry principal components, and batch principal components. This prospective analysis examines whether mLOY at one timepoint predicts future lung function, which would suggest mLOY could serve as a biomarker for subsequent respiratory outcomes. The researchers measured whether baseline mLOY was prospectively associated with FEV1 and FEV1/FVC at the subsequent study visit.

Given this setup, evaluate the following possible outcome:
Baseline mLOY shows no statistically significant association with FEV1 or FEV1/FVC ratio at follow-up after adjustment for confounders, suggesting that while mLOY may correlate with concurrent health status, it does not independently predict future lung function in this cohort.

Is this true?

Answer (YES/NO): NO